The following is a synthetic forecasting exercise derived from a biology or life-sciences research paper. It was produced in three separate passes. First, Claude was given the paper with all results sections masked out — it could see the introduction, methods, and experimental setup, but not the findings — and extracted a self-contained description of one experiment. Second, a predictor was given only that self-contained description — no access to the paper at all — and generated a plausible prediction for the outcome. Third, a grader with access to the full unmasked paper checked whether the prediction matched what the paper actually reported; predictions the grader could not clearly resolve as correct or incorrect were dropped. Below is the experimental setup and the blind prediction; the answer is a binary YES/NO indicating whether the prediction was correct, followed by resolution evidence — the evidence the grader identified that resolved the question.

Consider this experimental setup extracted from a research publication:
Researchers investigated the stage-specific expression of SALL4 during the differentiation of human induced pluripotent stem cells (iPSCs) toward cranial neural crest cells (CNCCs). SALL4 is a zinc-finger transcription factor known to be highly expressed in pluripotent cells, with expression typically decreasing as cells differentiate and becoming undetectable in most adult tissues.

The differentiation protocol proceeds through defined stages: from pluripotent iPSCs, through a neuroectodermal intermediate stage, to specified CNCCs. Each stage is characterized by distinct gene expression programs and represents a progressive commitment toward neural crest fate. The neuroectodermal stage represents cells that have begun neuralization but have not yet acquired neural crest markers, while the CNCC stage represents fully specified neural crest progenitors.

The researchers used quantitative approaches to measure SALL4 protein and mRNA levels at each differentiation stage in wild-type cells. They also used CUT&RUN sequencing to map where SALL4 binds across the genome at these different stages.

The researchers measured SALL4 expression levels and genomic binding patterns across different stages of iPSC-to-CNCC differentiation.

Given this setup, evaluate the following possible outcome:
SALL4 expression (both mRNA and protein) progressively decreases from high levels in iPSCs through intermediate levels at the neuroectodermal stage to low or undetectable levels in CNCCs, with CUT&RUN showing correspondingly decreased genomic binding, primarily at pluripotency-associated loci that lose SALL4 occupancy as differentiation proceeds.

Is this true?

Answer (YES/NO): NO